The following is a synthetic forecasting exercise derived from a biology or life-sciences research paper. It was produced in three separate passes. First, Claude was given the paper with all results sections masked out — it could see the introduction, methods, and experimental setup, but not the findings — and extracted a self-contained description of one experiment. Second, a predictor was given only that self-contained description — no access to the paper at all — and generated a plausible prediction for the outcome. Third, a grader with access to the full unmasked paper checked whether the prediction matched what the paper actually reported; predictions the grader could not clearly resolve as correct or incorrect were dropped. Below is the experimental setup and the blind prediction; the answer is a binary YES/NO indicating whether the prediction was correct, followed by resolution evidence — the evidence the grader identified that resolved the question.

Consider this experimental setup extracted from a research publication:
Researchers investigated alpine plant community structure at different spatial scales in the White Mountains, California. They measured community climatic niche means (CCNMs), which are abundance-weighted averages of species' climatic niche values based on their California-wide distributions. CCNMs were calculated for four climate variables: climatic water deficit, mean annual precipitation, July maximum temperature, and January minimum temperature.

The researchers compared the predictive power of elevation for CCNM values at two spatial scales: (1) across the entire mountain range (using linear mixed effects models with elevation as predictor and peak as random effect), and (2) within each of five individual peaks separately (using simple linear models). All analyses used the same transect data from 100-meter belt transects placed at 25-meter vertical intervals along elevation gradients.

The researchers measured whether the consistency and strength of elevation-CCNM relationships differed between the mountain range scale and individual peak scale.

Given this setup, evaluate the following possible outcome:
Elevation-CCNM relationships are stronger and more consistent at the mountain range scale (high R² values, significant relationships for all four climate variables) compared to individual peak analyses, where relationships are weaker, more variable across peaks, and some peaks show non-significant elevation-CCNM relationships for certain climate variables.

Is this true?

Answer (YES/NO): YES